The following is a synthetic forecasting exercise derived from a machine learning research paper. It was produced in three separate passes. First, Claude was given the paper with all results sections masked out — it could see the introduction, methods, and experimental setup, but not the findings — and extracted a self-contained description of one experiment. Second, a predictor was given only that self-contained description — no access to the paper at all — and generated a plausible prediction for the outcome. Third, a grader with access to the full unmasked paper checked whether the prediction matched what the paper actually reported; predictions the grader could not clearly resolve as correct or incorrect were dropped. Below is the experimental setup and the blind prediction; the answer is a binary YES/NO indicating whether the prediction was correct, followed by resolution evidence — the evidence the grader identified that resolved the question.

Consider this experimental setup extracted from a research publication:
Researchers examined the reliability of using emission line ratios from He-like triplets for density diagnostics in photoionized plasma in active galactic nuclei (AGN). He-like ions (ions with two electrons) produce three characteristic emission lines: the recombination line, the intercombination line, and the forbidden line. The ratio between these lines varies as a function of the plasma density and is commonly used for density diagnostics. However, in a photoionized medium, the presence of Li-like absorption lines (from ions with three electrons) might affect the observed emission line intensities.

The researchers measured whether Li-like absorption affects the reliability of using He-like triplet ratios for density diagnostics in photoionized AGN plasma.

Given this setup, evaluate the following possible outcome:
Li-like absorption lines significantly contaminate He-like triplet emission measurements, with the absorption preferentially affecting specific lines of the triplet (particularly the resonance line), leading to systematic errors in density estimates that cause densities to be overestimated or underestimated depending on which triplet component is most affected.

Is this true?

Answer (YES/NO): NO